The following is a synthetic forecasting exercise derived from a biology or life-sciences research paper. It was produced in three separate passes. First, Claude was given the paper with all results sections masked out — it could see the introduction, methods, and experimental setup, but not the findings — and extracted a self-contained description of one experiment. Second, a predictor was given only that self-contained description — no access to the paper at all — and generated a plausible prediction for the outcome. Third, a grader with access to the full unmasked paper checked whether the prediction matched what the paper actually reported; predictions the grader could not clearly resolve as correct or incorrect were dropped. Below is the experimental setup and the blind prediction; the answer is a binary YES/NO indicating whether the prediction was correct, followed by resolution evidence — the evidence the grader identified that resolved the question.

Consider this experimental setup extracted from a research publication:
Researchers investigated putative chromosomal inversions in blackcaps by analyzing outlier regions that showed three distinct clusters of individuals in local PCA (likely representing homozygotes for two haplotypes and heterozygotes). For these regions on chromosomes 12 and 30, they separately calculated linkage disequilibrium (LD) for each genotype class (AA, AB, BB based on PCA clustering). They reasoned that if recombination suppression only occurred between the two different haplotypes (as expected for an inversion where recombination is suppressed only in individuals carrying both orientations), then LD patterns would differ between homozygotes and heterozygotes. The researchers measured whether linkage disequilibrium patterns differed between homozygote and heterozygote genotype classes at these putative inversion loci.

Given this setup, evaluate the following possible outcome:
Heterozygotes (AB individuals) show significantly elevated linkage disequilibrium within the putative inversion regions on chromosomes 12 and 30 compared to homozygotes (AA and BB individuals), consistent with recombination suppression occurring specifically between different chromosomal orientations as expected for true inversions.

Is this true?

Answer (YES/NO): YES